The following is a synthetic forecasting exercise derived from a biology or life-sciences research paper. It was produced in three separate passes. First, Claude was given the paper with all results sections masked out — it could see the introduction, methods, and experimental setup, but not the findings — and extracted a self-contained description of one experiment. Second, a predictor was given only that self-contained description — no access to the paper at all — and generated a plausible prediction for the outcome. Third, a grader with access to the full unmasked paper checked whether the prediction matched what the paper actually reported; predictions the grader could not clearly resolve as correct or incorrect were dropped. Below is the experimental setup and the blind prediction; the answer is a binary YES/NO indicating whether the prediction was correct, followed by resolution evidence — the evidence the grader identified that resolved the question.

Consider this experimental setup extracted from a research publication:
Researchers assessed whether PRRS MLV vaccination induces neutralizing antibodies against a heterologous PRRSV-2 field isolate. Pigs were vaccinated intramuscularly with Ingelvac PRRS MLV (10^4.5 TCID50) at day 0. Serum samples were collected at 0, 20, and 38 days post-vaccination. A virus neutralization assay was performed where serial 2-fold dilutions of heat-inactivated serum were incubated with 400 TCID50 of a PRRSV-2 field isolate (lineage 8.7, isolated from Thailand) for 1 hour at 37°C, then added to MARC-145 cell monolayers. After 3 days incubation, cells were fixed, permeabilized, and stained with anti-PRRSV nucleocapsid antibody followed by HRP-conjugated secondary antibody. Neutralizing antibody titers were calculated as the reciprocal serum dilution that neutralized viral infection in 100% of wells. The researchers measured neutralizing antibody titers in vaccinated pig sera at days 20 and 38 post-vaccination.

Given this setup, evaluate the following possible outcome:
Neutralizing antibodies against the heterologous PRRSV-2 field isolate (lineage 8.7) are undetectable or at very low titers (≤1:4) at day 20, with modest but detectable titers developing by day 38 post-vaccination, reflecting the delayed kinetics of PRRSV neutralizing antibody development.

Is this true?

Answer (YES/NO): NO